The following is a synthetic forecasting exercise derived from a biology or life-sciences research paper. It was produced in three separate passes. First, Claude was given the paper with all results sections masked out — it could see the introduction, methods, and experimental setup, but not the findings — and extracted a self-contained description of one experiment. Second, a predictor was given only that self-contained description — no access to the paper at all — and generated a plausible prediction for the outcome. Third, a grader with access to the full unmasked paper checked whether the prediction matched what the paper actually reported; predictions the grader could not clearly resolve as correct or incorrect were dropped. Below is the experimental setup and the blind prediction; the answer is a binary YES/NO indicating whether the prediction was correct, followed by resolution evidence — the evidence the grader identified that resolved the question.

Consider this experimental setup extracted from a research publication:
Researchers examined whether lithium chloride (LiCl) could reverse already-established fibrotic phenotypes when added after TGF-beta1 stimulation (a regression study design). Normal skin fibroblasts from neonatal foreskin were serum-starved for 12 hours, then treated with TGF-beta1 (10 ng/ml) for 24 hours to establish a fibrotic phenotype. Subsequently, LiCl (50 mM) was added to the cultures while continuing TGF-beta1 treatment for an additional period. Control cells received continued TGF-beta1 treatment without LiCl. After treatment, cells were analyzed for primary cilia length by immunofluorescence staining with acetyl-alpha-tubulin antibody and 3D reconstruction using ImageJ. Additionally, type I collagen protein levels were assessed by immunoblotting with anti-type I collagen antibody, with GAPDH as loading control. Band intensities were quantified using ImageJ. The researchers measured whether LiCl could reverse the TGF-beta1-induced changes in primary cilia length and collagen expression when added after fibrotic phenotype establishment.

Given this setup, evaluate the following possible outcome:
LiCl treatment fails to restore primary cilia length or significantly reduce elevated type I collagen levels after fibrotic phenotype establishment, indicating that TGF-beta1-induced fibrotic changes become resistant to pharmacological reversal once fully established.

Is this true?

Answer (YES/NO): NO